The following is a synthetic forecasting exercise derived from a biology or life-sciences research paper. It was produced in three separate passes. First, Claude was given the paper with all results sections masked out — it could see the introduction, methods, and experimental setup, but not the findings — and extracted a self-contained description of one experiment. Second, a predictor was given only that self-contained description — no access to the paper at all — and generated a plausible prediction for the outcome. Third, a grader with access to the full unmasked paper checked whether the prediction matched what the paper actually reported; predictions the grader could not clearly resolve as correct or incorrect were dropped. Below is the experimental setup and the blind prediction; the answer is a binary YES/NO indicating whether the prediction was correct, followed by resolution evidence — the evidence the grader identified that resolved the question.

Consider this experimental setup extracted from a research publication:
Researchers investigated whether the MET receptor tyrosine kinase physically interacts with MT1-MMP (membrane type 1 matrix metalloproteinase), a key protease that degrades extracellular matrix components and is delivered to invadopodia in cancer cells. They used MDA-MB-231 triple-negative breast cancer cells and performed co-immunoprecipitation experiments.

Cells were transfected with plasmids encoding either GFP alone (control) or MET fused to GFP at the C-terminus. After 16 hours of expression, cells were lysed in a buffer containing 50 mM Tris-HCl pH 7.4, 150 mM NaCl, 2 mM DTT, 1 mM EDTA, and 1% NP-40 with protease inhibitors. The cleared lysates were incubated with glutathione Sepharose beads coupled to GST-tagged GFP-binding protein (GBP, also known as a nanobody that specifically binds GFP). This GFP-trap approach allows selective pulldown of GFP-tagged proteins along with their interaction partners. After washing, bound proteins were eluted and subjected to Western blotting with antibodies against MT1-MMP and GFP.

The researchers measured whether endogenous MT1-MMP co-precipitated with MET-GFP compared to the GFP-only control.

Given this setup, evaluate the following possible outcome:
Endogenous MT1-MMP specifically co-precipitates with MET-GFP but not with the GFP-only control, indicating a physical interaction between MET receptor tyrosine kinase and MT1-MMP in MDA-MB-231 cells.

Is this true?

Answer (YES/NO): YES